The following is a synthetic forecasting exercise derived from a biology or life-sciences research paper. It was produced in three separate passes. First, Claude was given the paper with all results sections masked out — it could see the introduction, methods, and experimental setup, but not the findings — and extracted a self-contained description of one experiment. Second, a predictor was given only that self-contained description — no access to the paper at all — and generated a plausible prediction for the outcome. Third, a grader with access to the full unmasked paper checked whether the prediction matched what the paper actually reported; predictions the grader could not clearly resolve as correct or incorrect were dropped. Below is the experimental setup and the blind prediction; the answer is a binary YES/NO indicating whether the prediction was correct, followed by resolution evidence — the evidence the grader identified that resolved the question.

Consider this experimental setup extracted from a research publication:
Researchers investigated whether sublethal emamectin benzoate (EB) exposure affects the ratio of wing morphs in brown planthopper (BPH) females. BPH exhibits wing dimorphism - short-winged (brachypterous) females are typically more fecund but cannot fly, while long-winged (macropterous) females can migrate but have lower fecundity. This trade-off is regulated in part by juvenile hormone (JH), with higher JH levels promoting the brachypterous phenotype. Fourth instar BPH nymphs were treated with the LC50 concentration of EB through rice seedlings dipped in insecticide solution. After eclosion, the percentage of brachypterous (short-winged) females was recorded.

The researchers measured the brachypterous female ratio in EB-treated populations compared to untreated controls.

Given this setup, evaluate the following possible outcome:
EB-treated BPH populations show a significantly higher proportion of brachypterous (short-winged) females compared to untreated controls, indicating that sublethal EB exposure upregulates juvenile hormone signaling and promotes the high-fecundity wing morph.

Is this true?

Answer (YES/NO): YES